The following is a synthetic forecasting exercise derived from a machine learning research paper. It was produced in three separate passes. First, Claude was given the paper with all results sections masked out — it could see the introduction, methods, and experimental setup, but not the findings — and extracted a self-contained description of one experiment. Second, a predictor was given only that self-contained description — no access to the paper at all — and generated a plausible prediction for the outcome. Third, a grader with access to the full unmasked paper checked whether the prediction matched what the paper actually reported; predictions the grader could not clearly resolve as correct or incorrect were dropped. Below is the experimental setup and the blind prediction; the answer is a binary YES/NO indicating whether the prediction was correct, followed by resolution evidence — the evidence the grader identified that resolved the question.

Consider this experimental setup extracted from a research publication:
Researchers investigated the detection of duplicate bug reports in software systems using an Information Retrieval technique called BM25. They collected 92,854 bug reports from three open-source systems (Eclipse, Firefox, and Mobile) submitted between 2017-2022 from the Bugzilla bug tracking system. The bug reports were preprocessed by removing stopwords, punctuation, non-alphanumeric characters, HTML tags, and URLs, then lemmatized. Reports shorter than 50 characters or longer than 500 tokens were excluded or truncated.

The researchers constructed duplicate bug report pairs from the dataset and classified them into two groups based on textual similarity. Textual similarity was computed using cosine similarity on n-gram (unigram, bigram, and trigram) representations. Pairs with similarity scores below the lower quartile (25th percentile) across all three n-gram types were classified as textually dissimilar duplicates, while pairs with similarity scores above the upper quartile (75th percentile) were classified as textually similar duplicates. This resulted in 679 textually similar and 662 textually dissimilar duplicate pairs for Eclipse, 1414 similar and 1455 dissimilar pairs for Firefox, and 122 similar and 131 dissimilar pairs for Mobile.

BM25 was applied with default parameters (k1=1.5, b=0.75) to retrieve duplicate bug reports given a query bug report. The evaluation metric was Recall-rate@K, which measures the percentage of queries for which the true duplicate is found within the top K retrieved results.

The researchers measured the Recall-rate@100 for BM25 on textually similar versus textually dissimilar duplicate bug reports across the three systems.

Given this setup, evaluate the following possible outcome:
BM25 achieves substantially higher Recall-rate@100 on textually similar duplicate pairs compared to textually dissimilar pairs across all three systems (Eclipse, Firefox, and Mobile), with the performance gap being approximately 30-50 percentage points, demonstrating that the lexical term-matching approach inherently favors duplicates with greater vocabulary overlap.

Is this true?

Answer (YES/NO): NO